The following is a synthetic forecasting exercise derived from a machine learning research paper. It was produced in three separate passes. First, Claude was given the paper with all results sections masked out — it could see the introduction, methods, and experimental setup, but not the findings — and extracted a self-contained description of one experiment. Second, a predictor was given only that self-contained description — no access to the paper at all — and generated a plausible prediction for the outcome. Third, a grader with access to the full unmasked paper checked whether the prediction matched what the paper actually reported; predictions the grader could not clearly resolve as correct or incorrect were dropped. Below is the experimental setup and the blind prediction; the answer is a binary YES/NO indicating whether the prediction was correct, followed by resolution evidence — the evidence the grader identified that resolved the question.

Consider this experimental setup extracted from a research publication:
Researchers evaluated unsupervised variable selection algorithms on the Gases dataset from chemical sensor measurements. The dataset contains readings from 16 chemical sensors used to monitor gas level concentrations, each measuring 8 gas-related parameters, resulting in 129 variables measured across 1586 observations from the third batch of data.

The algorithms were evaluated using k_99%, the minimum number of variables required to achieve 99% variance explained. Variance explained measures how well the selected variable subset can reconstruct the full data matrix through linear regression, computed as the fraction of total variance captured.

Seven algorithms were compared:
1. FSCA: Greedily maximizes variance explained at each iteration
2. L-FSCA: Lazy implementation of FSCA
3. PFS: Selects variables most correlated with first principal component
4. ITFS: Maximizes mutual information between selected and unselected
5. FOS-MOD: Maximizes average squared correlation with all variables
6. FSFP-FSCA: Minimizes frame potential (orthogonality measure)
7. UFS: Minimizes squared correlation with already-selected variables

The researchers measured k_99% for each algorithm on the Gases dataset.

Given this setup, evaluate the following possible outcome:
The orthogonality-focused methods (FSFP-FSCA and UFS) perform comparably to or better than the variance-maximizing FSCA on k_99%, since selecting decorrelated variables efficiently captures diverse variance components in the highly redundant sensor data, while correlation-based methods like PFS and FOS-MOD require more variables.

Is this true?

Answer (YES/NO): NO